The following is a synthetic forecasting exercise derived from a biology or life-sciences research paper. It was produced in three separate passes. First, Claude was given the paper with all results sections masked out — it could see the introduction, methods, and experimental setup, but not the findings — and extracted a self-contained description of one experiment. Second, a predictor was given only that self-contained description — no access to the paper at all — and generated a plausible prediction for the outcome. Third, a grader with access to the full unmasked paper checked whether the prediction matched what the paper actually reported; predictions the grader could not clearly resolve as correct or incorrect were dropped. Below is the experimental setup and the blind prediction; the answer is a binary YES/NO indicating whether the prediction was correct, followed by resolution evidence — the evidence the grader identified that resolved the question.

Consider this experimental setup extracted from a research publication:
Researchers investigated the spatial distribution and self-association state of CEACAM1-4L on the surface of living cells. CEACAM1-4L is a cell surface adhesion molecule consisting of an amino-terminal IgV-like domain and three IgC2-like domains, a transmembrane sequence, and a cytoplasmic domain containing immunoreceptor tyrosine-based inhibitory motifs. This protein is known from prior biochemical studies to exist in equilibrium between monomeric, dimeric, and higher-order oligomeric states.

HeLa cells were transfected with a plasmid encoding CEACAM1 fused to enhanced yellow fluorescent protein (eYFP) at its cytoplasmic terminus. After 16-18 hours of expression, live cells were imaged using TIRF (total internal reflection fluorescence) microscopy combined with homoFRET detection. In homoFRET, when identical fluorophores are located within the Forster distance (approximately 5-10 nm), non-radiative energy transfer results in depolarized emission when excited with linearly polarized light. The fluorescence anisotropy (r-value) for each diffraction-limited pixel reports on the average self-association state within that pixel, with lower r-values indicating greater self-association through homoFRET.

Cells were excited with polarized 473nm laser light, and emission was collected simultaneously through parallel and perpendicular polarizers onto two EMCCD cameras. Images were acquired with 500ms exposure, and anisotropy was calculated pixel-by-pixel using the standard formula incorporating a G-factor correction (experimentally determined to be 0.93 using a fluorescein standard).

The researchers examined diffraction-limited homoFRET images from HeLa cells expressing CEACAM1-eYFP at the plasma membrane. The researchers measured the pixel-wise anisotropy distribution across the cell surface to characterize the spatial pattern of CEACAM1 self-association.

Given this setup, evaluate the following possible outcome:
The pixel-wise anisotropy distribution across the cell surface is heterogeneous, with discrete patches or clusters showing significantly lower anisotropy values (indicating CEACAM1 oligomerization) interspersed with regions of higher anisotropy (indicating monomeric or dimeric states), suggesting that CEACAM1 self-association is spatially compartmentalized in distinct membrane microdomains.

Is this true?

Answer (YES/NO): NO